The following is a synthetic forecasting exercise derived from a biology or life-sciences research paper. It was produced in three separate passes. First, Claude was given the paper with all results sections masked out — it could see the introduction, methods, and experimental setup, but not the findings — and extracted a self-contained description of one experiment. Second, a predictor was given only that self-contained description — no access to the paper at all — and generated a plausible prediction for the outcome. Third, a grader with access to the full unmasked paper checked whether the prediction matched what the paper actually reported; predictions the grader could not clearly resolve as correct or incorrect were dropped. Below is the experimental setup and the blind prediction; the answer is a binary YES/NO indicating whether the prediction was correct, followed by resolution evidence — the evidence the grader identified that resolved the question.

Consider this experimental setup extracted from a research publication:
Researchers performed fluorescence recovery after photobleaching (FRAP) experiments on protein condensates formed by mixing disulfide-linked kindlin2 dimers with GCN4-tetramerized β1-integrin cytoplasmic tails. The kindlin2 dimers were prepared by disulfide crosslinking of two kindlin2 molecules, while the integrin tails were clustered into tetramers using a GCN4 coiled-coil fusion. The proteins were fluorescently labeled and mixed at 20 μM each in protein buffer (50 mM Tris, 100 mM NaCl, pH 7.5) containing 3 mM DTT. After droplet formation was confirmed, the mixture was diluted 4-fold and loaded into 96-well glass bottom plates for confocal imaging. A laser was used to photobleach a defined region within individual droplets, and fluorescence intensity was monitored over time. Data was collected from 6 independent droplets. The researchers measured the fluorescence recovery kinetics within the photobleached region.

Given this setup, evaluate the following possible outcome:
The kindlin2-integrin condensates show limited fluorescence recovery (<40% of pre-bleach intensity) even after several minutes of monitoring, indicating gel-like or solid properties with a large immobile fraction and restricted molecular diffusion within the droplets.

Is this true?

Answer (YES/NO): NO